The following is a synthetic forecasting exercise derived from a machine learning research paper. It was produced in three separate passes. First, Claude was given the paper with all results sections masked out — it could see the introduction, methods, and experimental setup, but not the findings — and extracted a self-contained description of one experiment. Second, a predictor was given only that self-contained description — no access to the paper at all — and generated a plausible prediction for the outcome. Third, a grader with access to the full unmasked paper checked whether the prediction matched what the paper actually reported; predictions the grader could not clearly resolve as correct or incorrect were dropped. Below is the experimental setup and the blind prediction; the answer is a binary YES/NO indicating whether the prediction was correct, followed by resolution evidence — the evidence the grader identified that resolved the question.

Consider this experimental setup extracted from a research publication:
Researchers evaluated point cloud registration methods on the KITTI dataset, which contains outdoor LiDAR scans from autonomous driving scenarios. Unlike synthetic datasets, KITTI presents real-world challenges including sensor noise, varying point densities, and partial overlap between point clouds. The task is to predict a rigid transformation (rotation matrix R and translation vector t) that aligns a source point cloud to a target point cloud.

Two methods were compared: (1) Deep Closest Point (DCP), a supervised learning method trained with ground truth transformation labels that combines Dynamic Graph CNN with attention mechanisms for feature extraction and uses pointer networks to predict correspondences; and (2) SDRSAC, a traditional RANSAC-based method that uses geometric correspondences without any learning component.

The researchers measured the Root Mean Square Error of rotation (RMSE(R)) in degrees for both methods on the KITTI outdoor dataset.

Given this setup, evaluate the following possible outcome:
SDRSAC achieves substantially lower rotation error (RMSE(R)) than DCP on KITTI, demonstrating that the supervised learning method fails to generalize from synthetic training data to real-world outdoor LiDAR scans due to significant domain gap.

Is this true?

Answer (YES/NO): NO